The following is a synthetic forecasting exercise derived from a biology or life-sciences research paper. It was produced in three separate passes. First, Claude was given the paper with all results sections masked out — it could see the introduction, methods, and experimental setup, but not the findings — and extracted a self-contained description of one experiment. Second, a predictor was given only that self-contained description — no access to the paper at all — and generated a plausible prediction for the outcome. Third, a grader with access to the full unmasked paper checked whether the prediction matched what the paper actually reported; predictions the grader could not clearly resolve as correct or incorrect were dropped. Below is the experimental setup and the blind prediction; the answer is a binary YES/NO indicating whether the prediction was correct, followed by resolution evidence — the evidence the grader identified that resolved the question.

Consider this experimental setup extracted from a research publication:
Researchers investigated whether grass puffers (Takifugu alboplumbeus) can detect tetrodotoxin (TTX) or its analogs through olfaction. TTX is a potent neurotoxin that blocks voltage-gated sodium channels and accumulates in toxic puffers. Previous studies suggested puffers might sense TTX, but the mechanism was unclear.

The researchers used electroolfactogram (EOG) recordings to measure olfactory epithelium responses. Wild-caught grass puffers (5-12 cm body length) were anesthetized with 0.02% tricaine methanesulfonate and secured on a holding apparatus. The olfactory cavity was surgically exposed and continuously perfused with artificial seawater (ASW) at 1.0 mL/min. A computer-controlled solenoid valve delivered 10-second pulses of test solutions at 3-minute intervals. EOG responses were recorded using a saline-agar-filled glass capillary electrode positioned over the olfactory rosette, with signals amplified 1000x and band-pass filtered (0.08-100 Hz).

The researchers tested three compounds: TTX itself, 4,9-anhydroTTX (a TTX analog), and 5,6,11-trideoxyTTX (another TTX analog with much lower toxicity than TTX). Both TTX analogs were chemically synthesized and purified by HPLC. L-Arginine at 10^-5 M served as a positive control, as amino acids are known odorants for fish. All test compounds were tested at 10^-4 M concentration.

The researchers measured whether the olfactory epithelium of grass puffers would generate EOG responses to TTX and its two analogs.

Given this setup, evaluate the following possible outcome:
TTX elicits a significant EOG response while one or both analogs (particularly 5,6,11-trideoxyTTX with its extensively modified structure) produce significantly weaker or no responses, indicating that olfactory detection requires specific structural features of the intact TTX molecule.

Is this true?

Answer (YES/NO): NO